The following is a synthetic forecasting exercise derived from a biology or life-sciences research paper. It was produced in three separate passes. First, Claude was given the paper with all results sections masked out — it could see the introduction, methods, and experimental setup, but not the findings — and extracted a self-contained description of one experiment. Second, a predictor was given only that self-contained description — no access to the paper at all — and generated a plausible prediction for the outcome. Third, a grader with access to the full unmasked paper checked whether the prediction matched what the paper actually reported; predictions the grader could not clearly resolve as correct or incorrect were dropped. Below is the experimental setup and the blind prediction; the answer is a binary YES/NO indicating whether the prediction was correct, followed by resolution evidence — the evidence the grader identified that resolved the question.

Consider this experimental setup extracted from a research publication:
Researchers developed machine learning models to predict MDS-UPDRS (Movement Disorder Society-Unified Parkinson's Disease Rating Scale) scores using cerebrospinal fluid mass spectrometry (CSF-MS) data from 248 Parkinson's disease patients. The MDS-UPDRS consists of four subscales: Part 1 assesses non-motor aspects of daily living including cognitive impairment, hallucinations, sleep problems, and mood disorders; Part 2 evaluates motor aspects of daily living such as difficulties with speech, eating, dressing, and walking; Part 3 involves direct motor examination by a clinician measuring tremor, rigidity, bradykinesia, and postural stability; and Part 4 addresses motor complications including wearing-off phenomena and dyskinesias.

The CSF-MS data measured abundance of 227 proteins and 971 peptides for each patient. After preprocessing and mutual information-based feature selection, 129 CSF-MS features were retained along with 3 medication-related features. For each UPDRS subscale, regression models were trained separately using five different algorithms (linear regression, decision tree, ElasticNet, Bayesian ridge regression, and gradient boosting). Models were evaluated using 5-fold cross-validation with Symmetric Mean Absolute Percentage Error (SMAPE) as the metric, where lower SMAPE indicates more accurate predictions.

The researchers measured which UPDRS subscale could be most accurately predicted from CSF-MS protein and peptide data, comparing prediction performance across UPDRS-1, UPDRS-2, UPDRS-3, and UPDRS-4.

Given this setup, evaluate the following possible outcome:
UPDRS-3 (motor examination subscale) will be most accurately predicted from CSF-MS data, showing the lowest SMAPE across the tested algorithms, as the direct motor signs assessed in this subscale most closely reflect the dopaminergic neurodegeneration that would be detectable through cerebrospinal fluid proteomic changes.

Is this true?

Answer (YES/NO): NO